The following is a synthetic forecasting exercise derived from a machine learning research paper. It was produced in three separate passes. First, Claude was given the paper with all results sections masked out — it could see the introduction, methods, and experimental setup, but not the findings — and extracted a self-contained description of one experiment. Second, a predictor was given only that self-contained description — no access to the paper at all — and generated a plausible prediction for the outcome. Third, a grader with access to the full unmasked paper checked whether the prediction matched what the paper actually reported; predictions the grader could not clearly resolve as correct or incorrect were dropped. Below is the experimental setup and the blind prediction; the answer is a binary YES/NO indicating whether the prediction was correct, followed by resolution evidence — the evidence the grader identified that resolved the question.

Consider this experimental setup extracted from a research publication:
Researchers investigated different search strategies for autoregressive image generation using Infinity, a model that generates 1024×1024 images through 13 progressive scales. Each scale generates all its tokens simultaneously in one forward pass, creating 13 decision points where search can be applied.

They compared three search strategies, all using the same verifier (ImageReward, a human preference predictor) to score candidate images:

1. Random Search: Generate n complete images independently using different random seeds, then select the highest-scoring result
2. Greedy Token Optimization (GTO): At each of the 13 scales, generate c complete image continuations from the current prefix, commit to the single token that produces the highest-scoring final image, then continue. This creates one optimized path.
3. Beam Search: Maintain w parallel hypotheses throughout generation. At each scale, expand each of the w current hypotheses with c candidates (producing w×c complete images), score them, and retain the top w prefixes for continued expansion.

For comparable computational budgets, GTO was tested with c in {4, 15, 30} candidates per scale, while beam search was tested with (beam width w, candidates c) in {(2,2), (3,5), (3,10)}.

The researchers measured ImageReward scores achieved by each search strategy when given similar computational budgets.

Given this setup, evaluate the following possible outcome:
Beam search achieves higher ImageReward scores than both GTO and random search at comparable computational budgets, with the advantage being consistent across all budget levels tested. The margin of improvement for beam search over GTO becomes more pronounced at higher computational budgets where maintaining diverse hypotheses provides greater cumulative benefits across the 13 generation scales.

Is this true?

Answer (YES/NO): YES